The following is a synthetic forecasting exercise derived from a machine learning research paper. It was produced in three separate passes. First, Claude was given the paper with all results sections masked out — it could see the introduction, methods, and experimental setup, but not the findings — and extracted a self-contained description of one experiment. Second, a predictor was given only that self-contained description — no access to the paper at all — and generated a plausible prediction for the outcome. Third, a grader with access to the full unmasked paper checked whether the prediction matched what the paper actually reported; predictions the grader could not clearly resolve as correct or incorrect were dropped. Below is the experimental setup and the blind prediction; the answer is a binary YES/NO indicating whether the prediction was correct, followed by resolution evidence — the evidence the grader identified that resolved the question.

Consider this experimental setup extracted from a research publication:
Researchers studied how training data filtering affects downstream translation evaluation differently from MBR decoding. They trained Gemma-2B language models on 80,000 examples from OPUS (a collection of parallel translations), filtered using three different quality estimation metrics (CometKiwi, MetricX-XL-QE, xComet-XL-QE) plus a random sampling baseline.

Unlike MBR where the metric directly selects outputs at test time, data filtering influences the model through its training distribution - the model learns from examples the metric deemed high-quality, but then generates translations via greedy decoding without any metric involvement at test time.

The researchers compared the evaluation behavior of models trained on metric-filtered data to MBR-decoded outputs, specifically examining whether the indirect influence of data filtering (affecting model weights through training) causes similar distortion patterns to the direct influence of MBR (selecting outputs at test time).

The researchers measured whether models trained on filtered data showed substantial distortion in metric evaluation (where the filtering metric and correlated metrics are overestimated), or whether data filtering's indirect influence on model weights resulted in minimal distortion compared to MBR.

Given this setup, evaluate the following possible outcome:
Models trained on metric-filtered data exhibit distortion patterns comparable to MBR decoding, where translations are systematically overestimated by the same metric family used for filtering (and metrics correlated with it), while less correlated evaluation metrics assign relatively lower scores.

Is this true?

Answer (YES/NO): NO